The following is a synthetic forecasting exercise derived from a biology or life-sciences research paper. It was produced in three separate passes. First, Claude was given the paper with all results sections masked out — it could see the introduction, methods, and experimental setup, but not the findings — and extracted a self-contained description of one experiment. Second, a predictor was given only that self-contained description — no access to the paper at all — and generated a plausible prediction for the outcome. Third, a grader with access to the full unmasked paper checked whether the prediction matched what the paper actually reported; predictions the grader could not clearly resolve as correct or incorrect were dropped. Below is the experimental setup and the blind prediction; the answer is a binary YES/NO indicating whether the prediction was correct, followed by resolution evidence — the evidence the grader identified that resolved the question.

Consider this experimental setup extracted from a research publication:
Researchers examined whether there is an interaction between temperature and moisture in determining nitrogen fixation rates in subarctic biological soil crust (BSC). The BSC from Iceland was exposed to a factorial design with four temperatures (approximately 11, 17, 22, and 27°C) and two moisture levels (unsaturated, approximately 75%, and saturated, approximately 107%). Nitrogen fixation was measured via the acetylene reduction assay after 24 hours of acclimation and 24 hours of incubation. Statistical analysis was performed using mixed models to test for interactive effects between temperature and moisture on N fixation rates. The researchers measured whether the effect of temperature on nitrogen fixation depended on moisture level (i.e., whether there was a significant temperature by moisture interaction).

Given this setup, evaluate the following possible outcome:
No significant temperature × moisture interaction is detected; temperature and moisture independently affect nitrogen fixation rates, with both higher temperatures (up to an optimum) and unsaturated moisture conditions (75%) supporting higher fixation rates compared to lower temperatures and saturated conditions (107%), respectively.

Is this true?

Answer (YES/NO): NO